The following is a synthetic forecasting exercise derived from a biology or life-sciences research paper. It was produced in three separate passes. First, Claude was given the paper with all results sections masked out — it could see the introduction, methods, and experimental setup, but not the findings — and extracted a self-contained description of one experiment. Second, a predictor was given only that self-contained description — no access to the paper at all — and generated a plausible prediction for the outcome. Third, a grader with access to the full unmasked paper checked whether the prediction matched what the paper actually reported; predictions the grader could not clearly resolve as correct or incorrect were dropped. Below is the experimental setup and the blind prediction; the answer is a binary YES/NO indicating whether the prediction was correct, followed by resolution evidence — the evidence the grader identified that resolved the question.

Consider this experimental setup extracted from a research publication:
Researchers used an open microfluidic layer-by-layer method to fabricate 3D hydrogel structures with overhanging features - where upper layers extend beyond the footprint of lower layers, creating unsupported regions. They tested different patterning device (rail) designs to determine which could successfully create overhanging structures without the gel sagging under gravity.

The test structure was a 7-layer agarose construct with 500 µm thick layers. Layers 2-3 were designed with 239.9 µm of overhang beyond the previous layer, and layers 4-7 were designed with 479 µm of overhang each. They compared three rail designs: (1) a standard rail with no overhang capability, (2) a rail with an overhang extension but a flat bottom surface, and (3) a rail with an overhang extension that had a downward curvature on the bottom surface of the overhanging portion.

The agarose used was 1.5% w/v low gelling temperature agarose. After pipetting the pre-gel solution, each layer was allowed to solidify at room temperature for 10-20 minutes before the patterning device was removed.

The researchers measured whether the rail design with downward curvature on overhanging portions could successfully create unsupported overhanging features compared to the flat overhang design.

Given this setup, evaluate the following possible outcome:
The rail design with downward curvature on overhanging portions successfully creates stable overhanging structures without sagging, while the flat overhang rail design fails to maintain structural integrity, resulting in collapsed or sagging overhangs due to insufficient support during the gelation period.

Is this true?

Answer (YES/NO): NO